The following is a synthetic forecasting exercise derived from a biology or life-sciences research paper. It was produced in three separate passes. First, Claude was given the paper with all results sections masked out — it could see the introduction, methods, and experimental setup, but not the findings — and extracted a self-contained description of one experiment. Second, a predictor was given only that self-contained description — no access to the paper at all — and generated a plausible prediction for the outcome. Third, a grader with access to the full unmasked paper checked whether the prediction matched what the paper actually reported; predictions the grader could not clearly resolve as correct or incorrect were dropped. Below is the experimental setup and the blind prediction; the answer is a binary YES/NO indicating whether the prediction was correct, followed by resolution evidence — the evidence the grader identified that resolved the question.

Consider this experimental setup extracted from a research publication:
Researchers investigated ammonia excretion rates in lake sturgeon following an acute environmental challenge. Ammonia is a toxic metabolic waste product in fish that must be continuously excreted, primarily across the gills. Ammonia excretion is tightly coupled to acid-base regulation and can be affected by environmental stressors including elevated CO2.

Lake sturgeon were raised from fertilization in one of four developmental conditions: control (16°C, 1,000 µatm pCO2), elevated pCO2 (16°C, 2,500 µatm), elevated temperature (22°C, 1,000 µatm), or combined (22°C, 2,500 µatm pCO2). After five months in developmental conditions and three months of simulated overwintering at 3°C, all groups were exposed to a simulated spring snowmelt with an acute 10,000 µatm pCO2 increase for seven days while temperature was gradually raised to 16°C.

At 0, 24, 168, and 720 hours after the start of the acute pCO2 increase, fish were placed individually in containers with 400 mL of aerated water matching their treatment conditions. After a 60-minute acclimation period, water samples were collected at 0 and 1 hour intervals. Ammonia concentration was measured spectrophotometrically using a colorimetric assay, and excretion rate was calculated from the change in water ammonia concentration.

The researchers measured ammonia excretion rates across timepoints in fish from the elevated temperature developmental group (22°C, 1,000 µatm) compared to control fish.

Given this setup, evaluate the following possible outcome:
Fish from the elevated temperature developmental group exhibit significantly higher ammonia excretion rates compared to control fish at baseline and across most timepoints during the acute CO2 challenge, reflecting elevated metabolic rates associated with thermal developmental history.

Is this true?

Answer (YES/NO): NO